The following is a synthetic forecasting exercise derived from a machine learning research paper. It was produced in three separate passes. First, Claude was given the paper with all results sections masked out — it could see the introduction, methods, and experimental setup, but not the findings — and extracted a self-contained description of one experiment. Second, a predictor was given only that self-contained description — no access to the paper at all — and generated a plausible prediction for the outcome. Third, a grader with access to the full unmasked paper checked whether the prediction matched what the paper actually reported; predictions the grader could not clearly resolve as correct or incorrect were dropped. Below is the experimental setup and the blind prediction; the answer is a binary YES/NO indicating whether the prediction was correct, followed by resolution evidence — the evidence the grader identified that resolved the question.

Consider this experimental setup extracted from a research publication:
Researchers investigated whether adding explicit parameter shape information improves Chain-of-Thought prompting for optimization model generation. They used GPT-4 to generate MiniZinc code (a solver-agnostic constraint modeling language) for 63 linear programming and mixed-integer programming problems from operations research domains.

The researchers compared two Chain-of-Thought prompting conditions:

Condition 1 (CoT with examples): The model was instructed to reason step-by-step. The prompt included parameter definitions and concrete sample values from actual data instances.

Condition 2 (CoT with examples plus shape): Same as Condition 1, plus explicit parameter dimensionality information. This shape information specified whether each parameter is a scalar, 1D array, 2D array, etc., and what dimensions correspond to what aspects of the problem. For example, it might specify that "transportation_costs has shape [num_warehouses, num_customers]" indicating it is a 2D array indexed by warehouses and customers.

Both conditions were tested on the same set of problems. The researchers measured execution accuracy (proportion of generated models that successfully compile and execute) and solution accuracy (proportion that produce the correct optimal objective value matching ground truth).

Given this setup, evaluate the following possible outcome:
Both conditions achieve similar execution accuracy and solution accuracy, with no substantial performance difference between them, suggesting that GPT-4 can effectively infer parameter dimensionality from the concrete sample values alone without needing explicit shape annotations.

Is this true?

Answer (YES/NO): NO